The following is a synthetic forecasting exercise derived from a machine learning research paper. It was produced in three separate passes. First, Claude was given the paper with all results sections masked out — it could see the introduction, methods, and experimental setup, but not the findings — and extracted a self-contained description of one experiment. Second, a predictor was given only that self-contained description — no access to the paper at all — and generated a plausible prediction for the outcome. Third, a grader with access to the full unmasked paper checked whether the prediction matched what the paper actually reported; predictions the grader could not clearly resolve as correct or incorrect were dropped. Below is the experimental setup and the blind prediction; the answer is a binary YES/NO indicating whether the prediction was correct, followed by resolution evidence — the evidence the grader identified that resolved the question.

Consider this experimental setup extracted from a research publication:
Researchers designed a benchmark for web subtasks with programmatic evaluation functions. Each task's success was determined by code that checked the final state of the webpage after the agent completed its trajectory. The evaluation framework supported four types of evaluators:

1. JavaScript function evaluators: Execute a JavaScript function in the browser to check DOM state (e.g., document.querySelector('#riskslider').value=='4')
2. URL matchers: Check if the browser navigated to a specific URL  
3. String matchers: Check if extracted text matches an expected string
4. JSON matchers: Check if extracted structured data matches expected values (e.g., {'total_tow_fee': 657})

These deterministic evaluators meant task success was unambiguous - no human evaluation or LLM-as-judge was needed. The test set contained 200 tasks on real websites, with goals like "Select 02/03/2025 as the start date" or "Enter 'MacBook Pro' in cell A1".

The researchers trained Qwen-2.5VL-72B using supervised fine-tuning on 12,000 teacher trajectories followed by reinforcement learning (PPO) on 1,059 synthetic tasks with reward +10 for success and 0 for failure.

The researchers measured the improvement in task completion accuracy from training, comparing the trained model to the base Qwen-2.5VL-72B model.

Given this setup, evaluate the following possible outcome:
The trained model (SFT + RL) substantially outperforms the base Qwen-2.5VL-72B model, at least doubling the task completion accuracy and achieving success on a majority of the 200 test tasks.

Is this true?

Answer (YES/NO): NO